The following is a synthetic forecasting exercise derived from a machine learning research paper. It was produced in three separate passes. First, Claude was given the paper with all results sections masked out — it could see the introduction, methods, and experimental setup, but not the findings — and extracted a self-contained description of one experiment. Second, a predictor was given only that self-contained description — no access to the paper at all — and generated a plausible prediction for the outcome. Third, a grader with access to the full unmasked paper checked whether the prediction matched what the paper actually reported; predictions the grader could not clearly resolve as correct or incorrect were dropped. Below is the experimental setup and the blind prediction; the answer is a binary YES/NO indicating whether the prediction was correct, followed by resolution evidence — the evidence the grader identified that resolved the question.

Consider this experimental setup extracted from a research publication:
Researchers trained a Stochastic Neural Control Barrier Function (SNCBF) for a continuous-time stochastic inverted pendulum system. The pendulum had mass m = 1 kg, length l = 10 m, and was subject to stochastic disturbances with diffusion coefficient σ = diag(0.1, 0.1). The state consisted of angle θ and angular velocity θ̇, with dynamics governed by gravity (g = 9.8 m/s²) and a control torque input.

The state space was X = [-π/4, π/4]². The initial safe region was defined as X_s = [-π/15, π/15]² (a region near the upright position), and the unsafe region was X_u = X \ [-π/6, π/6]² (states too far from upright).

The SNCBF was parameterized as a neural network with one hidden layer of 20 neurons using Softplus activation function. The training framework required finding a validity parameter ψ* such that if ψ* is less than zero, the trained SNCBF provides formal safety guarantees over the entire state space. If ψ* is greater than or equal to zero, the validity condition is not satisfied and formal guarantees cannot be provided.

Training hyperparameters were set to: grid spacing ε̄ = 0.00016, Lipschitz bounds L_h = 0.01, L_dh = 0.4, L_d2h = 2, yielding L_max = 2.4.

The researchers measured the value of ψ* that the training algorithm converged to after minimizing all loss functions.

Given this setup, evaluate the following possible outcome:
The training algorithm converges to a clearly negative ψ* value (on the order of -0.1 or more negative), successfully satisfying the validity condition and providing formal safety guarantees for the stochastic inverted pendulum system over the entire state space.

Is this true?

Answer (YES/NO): NO